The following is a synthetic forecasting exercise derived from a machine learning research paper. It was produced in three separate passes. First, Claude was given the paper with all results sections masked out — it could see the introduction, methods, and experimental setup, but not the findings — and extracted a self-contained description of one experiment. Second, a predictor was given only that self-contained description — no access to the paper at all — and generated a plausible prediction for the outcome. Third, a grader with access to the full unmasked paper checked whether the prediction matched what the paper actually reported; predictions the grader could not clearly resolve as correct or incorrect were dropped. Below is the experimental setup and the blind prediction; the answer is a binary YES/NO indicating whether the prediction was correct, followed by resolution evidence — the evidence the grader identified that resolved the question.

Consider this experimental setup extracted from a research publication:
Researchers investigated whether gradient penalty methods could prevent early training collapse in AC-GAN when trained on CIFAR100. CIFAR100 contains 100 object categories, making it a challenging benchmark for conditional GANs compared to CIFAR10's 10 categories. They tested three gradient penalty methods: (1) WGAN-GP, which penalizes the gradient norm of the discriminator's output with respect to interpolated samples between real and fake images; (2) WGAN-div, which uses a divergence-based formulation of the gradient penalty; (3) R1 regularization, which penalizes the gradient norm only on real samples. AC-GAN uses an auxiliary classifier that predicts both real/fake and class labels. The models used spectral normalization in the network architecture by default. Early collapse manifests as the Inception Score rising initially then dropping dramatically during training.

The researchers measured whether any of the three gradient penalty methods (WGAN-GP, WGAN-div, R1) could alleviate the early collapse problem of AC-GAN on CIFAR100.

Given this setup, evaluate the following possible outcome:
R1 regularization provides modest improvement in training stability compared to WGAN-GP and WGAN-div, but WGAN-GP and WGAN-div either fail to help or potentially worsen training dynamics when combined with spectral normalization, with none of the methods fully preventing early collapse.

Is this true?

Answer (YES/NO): NO